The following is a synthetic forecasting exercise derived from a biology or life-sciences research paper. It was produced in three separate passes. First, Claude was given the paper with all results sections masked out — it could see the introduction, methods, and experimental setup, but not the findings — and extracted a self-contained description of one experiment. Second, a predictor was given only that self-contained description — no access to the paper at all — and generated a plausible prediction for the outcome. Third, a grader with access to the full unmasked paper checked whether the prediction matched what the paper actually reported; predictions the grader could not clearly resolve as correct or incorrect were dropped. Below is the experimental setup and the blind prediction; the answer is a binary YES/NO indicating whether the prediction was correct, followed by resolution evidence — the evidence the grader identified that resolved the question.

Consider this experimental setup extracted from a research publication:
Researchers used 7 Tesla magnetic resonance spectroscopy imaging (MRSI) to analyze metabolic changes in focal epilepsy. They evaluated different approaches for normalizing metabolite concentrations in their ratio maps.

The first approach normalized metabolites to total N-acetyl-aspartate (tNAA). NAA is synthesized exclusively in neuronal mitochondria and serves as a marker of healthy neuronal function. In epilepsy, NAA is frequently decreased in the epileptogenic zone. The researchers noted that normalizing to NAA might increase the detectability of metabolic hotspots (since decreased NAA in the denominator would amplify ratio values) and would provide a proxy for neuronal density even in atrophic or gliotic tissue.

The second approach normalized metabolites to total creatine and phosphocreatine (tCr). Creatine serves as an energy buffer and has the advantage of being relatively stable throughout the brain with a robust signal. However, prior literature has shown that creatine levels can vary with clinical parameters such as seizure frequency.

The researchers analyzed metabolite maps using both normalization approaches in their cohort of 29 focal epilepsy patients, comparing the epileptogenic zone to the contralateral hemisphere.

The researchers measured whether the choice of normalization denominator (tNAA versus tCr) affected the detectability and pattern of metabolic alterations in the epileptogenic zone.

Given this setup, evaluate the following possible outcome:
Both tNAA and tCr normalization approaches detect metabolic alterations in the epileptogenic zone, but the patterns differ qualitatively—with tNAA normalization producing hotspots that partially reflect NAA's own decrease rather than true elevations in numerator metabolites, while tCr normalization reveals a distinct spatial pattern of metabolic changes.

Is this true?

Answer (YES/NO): NO